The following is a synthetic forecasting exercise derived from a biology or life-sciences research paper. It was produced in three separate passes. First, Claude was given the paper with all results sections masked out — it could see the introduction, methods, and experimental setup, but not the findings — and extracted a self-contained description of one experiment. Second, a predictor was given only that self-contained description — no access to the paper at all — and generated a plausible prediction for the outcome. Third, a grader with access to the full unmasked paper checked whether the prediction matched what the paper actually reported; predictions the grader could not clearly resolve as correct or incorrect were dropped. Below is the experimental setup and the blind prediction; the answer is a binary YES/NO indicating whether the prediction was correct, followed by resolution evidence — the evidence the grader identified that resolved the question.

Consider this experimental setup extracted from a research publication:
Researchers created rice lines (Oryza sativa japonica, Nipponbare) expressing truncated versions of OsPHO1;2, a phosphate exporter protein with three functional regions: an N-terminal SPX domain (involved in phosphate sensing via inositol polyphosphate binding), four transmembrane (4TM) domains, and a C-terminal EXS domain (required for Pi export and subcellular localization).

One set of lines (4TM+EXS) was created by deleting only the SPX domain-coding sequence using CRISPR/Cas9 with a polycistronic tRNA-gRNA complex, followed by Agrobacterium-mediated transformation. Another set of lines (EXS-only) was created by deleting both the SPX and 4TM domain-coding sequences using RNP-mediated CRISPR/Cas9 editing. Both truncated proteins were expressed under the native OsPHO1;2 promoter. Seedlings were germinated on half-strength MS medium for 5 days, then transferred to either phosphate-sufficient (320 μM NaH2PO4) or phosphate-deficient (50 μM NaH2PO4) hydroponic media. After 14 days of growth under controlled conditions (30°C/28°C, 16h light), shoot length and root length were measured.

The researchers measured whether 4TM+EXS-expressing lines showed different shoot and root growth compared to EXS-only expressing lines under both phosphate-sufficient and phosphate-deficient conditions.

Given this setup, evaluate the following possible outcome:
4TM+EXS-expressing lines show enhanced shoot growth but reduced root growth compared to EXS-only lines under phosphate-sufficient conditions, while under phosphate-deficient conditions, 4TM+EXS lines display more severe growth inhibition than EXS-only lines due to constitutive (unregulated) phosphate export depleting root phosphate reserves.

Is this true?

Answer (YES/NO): NO